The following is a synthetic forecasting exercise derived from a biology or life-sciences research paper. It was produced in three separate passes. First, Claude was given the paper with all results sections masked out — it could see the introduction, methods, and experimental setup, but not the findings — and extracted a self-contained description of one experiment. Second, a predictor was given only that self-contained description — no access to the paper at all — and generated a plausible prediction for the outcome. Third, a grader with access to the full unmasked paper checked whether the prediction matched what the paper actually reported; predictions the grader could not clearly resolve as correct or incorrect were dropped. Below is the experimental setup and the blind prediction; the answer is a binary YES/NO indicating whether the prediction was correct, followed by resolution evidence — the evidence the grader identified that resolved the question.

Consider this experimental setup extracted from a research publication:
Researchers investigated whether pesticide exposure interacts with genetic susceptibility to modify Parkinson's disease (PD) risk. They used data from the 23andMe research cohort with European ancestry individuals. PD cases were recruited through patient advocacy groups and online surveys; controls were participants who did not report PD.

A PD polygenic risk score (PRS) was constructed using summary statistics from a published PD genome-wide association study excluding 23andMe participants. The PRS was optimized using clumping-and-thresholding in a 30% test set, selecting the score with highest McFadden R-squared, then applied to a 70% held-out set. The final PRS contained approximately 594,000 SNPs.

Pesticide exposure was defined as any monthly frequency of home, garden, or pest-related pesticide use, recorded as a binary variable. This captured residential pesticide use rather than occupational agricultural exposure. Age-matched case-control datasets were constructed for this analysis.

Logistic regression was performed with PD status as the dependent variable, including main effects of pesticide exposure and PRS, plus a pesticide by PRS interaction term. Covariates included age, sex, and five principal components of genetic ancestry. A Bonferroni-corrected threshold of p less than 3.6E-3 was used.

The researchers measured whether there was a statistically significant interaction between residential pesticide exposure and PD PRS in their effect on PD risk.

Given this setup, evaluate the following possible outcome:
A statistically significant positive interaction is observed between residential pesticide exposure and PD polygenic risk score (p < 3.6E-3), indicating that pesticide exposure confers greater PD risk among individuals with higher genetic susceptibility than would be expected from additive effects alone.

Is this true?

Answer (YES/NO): NO